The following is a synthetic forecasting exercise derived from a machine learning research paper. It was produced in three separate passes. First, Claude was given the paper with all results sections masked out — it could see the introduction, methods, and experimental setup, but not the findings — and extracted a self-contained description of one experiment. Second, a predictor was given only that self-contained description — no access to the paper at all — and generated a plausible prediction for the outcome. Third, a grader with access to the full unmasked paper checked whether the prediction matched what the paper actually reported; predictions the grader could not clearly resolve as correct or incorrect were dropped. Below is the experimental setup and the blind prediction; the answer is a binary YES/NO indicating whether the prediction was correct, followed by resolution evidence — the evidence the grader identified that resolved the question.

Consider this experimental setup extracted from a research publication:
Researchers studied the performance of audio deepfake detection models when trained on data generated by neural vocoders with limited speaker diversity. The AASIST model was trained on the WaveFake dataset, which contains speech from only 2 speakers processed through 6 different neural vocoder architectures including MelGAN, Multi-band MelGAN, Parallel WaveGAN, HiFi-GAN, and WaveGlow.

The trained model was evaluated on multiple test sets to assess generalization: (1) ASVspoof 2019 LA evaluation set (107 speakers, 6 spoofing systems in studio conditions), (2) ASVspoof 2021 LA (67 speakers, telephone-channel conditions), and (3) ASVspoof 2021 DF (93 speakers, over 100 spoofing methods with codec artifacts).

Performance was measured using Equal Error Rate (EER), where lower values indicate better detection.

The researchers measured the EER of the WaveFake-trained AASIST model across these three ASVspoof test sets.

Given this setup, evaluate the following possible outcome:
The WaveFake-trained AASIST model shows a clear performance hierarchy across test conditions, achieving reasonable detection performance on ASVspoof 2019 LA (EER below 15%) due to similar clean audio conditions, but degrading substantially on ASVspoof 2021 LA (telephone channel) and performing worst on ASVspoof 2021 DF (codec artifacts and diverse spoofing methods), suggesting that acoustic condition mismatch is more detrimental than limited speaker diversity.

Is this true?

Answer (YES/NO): NO